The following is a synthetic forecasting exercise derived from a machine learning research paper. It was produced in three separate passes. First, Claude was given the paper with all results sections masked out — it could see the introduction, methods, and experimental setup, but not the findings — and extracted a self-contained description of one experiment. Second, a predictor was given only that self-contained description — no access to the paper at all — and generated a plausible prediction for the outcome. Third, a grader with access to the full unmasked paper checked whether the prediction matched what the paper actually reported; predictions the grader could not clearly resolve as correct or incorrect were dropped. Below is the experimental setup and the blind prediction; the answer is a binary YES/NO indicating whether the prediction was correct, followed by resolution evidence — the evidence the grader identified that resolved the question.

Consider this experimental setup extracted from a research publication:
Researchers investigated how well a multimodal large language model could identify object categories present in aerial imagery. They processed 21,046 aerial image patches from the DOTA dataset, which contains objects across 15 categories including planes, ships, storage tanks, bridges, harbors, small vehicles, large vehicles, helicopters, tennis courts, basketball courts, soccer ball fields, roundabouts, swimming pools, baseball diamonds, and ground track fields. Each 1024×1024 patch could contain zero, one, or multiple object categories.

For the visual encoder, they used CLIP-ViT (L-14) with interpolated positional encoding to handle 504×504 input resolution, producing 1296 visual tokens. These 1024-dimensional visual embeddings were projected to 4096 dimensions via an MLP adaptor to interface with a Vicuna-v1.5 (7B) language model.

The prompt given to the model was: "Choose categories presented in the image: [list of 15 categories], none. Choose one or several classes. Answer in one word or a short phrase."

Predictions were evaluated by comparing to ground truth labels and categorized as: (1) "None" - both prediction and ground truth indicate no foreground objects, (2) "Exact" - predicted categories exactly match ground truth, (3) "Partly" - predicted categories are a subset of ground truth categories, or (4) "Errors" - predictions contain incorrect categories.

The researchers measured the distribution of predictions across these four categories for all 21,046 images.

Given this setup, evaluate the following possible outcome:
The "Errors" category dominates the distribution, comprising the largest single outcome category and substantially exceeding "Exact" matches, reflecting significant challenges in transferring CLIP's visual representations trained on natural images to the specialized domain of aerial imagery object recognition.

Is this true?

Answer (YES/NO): NO